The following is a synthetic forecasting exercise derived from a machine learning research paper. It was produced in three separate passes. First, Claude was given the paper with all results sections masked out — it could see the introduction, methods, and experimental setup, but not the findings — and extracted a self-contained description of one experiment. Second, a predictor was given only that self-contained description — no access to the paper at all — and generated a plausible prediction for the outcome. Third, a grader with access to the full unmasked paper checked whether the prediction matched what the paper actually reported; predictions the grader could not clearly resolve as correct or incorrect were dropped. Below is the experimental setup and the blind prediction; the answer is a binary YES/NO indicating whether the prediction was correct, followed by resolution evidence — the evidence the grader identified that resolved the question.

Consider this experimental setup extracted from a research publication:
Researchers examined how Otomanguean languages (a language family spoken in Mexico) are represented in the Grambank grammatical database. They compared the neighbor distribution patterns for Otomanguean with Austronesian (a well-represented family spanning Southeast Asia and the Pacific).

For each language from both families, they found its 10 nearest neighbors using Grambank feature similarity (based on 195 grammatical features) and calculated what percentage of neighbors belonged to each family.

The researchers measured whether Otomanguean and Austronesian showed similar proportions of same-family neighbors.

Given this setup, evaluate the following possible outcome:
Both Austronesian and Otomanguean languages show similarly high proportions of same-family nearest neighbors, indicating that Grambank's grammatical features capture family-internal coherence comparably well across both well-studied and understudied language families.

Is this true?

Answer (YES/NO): NO